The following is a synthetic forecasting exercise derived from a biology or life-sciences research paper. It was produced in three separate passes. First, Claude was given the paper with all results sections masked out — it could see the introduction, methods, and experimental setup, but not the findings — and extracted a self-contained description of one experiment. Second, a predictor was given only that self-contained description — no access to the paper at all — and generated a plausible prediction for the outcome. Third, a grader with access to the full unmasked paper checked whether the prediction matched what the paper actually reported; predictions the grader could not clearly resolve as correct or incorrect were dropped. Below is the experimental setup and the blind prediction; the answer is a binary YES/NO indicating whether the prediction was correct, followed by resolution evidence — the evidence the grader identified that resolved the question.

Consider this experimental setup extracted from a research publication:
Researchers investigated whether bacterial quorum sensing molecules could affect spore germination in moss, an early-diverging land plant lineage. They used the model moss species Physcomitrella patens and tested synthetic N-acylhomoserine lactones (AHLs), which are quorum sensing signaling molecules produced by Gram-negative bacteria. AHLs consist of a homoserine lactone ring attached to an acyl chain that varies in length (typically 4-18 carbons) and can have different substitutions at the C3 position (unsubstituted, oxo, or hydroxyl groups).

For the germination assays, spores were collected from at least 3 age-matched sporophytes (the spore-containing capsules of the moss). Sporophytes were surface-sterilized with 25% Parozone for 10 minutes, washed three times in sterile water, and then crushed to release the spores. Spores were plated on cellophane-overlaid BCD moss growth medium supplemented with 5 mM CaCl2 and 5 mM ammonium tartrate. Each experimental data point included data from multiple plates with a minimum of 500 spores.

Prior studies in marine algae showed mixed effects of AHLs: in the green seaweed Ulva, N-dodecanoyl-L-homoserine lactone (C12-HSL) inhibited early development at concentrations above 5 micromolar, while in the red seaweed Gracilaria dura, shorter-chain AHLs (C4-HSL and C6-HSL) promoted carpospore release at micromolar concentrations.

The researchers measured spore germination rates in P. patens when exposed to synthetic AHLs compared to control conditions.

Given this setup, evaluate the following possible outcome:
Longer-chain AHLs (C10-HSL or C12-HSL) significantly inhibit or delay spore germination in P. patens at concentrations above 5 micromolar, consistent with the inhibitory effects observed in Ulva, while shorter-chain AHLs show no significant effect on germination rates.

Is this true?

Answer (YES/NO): NO